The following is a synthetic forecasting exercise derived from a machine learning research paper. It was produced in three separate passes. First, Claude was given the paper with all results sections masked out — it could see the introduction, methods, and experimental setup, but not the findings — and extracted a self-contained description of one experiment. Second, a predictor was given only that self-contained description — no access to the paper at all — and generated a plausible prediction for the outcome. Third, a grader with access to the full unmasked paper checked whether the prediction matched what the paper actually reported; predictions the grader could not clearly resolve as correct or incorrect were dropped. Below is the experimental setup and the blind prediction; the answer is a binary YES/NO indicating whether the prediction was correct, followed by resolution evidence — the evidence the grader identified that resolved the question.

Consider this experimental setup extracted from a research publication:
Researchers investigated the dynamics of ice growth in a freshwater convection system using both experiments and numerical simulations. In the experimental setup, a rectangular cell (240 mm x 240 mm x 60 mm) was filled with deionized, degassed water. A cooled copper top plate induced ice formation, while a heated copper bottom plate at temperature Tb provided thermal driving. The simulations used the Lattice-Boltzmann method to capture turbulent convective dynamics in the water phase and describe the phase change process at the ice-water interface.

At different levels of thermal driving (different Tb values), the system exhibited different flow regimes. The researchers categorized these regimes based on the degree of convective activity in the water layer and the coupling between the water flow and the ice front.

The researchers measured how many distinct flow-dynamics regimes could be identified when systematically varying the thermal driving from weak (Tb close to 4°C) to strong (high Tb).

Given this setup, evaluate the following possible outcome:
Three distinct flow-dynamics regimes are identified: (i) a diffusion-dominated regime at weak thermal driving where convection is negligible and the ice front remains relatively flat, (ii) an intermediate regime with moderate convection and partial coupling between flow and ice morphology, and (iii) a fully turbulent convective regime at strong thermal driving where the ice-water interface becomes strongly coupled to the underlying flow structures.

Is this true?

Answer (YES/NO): NO